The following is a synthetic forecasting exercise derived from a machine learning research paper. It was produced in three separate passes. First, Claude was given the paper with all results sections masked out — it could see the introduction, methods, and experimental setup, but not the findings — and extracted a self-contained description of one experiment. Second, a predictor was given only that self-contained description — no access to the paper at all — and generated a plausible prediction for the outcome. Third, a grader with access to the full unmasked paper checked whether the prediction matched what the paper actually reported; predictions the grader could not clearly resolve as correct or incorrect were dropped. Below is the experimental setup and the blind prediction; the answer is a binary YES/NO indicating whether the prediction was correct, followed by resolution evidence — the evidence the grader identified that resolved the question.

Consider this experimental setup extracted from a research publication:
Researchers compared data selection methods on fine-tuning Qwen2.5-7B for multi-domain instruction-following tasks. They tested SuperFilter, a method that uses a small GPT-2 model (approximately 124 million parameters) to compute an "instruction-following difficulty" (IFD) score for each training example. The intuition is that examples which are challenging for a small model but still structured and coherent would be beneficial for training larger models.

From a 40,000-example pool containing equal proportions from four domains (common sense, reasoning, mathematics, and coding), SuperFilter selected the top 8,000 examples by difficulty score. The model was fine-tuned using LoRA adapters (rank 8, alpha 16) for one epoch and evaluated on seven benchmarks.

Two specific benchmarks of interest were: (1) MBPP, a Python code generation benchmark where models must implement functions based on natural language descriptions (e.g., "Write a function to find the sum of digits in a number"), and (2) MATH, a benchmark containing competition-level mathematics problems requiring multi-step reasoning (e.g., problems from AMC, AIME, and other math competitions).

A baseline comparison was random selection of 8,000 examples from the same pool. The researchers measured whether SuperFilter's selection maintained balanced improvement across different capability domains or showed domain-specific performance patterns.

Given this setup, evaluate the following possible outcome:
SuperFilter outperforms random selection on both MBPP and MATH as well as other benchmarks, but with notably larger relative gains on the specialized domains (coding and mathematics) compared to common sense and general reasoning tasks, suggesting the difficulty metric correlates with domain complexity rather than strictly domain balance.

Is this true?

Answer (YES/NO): NO